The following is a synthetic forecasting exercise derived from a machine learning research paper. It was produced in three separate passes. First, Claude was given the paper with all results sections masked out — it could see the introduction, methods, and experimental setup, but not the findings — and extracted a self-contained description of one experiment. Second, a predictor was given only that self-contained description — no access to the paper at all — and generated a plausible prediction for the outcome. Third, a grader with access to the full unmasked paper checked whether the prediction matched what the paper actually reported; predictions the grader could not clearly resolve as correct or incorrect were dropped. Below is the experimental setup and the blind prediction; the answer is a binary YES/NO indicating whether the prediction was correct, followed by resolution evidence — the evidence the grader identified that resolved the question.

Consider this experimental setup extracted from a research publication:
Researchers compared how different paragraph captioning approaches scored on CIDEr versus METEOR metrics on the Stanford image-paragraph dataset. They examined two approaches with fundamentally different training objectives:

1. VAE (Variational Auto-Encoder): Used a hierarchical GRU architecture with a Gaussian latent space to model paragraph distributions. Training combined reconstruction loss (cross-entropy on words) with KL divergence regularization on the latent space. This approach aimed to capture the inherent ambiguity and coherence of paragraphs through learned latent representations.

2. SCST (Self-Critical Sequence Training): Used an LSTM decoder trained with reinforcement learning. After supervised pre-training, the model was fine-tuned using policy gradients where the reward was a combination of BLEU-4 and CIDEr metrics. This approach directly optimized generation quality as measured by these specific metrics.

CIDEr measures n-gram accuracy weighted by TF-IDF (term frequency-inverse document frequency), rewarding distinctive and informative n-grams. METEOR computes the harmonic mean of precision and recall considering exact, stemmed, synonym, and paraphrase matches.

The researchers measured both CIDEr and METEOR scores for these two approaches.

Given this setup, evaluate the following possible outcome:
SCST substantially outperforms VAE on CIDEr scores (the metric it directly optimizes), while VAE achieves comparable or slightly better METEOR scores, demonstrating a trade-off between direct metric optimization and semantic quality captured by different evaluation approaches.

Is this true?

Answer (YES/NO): NO